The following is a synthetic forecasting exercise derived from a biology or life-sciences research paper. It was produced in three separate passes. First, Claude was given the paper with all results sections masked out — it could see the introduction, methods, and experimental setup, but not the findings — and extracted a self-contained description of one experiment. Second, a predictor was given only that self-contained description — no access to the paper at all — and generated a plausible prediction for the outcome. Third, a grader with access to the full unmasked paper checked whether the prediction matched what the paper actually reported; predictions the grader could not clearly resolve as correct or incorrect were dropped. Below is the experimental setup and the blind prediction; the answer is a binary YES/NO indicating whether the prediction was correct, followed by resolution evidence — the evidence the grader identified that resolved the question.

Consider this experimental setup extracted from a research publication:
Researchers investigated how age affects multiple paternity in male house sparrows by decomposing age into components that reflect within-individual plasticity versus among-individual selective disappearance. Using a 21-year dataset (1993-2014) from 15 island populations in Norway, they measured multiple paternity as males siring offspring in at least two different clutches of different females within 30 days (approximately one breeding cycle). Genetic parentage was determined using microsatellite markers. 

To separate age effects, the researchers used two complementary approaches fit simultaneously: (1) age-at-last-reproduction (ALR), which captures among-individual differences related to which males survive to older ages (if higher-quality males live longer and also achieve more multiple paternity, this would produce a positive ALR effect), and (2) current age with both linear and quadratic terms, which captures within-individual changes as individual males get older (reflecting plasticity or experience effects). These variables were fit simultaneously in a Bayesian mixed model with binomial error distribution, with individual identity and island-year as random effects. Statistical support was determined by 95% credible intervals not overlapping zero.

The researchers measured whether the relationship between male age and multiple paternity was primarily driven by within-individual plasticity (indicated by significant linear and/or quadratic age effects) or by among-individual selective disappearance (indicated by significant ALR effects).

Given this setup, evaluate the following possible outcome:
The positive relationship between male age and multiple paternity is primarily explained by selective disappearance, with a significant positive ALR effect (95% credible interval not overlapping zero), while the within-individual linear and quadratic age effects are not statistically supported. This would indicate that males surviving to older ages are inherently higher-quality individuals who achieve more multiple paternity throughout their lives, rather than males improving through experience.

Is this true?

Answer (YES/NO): NO